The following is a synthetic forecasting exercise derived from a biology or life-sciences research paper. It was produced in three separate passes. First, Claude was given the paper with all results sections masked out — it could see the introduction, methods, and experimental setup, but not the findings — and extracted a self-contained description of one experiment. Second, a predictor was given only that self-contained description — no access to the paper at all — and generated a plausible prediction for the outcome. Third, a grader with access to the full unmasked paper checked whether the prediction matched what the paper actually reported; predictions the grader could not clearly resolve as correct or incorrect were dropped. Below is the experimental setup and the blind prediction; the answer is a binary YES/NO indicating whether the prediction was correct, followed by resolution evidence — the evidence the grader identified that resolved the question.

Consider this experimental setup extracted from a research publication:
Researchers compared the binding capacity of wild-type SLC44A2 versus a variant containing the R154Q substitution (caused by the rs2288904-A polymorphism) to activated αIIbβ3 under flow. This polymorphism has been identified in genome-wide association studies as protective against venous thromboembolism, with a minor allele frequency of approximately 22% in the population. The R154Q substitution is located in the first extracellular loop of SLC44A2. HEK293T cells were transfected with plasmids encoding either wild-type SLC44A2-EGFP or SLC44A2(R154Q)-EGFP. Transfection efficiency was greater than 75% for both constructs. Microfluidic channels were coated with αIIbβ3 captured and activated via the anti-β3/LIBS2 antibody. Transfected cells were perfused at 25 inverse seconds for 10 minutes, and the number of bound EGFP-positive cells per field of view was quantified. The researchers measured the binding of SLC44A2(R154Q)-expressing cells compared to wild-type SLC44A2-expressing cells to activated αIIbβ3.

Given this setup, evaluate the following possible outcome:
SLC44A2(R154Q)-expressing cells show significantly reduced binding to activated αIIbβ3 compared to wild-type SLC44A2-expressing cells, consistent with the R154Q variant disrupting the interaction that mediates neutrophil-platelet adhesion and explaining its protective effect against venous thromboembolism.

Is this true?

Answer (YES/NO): YES